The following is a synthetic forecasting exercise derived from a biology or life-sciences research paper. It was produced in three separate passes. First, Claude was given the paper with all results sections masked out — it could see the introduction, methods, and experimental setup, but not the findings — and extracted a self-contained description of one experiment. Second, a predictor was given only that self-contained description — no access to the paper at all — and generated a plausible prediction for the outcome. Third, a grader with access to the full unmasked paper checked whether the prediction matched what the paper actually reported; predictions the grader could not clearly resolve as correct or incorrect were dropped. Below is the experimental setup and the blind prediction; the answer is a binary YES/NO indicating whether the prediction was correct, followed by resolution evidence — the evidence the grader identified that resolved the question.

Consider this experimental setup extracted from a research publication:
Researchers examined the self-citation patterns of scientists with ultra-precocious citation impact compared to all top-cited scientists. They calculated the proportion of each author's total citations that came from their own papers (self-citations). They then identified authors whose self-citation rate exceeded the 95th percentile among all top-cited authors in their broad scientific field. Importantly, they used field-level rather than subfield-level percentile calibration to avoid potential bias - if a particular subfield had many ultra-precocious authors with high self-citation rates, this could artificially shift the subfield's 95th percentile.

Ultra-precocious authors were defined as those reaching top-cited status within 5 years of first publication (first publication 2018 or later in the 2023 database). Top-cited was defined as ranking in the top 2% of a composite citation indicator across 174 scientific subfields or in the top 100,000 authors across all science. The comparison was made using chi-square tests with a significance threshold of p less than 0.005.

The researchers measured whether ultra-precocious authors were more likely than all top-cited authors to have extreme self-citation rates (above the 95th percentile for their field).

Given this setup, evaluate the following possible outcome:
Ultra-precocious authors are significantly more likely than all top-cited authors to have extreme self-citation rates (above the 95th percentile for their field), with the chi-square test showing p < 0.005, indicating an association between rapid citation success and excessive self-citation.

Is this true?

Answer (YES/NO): YES